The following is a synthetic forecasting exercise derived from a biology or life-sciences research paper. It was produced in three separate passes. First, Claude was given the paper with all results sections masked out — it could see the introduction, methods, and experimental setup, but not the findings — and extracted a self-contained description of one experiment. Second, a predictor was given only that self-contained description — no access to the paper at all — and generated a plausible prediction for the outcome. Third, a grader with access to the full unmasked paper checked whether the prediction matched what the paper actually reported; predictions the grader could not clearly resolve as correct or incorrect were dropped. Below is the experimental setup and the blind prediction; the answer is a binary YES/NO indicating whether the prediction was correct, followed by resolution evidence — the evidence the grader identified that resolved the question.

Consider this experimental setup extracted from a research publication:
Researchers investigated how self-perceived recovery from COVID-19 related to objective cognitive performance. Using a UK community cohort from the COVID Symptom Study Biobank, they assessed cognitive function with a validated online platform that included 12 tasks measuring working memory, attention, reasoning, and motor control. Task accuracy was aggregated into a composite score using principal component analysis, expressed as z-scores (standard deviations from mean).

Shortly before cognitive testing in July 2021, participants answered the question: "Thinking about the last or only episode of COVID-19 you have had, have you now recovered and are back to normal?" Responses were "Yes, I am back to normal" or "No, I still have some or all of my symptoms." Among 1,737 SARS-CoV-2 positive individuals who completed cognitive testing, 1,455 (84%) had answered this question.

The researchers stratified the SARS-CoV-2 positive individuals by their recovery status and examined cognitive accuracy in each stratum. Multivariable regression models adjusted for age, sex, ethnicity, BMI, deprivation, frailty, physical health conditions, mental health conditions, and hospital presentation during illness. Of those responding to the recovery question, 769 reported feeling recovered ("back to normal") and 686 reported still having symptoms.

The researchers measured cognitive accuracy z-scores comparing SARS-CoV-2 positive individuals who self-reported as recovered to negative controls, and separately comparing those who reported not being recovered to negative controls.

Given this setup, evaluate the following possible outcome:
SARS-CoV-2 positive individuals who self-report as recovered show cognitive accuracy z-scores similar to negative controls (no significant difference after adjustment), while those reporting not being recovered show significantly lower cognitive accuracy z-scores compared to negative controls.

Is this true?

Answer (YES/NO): YES